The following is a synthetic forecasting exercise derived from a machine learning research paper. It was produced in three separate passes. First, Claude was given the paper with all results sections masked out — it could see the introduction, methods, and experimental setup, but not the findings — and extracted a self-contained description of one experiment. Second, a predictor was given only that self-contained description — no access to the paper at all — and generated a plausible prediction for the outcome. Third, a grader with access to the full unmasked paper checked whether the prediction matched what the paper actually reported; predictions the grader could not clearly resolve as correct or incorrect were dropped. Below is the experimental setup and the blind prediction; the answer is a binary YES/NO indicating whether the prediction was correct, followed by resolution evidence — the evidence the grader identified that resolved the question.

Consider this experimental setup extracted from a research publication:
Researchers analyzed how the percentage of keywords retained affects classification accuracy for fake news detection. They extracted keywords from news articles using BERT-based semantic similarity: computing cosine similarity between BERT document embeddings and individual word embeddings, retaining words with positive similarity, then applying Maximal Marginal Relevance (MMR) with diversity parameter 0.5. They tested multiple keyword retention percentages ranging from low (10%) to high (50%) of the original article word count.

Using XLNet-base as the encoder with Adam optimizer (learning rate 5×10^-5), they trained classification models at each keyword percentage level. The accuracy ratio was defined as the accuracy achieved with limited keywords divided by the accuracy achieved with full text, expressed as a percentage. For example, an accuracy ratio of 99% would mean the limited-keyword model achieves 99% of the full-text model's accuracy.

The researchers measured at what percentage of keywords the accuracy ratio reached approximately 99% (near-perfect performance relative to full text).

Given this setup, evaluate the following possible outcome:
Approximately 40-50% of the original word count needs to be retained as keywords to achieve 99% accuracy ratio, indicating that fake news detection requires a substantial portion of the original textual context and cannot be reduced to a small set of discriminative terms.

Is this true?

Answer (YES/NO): NO